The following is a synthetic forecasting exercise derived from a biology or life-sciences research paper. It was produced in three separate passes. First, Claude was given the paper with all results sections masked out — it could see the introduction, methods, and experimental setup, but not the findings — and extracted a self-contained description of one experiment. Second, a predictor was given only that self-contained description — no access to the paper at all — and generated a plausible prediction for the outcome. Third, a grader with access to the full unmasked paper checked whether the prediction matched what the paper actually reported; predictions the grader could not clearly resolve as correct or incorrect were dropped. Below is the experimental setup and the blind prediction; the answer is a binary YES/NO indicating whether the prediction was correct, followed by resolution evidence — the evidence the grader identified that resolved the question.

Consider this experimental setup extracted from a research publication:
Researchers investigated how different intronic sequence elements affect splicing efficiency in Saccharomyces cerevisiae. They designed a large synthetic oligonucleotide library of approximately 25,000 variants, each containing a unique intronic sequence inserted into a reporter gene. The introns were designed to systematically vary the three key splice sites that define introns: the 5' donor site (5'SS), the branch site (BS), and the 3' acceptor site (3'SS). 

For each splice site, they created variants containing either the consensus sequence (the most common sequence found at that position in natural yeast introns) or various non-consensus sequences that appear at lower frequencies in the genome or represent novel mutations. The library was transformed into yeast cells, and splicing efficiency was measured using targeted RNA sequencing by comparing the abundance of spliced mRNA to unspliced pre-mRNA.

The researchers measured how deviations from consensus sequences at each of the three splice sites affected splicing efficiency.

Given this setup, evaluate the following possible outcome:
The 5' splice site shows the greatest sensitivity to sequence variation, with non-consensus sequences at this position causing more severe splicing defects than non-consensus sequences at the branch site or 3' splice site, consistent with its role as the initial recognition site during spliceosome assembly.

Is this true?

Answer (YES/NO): NO